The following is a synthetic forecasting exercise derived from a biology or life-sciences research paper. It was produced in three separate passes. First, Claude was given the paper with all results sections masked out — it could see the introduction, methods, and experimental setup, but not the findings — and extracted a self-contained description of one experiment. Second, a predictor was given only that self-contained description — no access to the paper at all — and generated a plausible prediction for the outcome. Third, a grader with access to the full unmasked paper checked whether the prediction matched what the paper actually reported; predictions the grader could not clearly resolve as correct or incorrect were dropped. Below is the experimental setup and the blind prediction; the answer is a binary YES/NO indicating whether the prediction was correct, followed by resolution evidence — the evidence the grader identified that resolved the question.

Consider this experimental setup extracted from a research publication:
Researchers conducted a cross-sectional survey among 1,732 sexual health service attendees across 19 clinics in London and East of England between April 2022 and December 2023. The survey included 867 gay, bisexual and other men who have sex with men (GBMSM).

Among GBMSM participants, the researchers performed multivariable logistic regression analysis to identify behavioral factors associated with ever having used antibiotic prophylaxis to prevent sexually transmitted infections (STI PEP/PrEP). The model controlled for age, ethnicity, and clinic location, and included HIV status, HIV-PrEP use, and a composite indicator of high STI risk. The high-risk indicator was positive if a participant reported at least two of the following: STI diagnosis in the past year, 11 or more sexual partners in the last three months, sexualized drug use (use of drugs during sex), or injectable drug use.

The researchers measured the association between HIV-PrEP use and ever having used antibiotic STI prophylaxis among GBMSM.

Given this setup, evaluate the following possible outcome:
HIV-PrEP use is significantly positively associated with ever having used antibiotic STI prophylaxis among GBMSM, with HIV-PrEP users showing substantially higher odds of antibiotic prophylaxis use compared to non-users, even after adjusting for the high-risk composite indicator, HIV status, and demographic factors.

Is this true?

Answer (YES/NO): NO